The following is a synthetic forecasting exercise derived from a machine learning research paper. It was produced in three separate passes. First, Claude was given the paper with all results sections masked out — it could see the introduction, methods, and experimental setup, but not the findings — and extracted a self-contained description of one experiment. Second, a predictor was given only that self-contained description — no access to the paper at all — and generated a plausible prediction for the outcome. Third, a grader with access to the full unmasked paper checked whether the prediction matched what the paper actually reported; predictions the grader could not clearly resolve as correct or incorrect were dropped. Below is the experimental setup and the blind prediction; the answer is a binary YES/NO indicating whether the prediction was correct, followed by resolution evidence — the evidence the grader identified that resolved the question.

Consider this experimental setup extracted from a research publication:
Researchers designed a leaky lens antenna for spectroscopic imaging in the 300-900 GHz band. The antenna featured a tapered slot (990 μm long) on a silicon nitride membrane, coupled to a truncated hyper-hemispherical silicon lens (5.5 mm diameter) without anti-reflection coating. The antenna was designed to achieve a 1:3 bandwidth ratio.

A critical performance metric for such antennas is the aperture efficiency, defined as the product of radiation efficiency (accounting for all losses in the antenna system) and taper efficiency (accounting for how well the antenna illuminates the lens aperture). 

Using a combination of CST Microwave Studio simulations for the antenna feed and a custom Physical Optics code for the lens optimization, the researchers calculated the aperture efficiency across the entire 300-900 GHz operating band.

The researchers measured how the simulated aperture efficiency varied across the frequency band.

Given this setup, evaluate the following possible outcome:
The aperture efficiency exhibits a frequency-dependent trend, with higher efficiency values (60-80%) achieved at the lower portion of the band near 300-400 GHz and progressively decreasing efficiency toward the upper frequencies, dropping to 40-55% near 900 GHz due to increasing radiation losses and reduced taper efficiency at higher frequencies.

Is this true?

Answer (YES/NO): NO